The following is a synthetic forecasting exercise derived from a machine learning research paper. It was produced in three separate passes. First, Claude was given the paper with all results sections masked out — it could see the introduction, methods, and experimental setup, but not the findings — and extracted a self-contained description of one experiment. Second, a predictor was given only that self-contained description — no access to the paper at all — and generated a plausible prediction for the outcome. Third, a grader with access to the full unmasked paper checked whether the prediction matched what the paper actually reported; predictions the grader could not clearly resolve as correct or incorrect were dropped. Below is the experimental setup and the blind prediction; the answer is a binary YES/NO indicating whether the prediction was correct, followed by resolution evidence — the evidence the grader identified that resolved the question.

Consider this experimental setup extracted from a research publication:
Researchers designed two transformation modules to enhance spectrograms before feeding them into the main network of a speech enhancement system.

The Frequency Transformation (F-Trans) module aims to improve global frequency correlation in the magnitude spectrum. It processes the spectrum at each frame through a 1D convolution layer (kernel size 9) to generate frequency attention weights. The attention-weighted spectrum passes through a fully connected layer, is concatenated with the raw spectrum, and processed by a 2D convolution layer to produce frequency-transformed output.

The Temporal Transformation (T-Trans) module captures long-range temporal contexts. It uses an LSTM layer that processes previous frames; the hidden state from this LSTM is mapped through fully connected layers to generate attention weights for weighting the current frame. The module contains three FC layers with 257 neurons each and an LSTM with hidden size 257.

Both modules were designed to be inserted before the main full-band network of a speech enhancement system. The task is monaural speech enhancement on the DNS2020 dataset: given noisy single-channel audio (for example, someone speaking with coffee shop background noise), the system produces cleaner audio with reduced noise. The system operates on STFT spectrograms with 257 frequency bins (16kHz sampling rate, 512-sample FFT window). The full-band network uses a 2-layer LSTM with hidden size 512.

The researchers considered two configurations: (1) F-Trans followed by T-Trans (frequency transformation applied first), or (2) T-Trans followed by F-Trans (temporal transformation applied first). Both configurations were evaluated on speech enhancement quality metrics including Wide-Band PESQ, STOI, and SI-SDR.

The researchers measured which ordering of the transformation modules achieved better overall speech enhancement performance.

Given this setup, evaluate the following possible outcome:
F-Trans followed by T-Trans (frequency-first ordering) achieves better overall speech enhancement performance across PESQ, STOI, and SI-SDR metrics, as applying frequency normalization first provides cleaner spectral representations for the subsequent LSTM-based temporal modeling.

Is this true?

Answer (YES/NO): YES